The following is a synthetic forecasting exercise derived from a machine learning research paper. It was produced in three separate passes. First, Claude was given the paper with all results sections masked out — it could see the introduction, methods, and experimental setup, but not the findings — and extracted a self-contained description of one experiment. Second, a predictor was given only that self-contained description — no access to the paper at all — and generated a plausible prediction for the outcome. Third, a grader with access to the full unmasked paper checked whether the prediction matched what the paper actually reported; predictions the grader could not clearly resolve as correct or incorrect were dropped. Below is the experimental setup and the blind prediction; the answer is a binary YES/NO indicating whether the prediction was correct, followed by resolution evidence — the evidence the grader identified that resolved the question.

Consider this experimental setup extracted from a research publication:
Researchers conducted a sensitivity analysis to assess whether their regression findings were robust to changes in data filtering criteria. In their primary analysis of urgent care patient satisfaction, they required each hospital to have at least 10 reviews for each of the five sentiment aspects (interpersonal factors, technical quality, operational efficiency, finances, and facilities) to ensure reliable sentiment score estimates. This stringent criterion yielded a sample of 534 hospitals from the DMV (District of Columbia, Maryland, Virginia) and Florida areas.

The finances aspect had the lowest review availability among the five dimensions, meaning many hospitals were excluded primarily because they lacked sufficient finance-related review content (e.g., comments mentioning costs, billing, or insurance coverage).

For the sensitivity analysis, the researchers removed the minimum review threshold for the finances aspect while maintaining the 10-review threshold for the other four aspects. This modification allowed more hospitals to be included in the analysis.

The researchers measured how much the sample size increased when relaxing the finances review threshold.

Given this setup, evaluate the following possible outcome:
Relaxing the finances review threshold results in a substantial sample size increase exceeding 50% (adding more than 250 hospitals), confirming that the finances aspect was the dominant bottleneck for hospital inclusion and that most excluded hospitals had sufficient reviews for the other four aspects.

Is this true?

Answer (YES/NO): NO